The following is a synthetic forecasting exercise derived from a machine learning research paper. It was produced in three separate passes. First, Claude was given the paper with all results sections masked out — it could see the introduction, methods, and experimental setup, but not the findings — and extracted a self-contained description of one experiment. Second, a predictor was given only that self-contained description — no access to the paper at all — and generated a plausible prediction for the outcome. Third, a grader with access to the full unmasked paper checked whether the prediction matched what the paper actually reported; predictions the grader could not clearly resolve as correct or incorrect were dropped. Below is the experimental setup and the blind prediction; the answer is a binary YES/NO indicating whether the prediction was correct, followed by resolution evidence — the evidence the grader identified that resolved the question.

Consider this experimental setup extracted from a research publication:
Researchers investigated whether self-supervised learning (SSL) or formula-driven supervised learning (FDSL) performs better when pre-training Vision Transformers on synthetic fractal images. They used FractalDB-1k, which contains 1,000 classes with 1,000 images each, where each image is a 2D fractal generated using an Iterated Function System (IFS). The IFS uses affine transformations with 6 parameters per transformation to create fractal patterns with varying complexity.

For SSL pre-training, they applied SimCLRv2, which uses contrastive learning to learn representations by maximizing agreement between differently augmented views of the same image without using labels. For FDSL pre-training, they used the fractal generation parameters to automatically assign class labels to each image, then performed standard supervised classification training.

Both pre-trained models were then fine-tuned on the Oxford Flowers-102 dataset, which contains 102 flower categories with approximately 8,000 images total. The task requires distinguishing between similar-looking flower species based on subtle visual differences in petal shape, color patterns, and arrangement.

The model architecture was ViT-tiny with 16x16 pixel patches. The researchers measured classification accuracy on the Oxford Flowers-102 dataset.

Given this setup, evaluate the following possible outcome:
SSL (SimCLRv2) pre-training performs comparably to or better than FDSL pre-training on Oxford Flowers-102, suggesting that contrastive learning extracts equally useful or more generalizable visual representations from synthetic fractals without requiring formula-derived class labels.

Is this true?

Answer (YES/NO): YES